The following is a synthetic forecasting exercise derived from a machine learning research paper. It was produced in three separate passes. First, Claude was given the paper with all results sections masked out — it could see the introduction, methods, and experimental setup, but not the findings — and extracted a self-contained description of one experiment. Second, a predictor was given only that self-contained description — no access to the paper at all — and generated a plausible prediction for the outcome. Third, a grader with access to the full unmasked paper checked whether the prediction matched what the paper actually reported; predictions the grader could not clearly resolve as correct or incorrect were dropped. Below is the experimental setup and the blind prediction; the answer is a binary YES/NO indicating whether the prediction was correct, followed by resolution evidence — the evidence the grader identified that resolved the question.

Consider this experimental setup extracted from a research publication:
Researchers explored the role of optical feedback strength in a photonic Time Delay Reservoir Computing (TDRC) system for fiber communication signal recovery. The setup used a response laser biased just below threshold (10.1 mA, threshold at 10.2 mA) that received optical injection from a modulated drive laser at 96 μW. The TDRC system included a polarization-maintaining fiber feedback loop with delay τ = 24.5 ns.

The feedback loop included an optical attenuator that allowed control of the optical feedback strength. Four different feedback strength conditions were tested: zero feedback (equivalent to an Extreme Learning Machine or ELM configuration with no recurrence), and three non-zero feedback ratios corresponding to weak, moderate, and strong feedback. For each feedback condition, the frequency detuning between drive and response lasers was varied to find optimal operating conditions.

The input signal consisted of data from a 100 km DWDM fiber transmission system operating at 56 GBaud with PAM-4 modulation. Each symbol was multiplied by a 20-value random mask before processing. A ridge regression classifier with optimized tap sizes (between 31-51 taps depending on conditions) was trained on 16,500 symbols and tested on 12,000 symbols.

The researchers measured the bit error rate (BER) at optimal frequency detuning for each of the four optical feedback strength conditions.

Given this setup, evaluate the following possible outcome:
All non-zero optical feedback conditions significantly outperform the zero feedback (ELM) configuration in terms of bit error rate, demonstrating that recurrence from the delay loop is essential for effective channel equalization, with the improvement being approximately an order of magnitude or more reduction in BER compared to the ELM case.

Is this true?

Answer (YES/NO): NO